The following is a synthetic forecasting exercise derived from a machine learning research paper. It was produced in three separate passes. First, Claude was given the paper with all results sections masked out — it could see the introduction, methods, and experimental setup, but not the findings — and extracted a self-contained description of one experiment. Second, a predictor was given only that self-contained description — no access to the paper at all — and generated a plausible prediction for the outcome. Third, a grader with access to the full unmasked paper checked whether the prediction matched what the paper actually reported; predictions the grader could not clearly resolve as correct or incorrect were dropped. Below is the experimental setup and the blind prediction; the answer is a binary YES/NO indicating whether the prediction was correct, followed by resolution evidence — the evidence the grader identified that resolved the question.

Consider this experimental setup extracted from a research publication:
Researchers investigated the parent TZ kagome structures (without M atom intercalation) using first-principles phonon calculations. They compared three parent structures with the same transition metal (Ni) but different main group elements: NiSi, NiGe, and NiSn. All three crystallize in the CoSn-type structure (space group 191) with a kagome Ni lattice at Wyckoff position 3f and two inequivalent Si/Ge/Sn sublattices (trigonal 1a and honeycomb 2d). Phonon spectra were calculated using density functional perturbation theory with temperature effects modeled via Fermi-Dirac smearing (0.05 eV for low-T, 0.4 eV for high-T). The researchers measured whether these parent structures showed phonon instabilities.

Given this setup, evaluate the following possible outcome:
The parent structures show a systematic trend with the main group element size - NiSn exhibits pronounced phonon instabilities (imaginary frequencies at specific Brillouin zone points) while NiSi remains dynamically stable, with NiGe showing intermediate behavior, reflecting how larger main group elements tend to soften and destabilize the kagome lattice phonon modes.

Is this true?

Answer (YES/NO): NO